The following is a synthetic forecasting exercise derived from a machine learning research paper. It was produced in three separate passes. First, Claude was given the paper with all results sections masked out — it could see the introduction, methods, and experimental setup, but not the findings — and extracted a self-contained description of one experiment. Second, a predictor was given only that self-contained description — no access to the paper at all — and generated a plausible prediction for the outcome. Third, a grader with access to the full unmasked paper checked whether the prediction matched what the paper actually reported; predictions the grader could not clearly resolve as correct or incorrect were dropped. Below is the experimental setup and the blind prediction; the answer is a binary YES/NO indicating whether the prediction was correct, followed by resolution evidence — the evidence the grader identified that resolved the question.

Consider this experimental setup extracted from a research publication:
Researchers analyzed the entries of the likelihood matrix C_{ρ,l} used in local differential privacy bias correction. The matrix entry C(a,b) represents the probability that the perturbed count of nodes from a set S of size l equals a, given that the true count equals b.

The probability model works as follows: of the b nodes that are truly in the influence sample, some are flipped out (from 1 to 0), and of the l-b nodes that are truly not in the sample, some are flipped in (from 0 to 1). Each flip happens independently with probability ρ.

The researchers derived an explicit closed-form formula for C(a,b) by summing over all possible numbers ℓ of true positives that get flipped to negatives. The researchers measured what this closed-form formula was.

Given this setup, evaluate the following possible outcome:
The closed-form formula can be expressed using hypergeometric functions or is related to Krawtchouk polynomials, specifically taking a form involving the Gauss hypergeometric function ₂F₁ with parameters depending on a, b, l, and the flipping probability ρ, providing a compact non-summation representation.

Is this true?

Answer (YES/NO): NO